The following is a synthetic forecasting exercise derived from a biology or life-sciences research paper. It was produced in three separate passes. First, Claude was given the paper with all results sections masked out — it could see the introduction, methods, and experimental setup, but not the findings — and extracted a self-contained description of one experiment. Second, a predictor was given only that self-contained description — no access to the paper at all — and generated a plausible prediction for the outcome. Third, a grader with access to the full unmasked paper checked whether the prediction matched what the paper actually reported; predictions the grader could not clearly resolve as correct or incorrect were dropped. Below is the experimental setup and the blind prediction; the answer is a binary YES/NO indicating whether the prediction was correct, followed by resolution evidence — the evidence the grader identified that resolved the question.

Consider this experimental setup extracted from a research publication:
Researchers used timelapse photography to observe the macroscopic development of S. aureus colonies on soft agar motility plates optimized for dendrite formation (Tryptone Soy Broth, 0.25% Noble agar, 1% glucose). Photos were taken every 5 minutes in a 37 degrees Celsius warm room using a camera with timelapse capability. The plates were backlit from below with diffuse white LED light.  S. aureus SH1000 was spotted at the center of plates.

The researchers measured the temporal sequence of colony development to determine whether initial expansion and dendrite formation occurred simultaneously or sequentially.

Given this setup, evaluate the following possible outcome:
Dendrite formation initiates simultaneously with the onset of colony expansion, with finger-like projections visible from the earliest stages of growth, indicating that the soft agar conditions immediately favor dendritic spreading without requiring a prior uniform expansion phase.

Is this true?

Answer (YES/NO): NO